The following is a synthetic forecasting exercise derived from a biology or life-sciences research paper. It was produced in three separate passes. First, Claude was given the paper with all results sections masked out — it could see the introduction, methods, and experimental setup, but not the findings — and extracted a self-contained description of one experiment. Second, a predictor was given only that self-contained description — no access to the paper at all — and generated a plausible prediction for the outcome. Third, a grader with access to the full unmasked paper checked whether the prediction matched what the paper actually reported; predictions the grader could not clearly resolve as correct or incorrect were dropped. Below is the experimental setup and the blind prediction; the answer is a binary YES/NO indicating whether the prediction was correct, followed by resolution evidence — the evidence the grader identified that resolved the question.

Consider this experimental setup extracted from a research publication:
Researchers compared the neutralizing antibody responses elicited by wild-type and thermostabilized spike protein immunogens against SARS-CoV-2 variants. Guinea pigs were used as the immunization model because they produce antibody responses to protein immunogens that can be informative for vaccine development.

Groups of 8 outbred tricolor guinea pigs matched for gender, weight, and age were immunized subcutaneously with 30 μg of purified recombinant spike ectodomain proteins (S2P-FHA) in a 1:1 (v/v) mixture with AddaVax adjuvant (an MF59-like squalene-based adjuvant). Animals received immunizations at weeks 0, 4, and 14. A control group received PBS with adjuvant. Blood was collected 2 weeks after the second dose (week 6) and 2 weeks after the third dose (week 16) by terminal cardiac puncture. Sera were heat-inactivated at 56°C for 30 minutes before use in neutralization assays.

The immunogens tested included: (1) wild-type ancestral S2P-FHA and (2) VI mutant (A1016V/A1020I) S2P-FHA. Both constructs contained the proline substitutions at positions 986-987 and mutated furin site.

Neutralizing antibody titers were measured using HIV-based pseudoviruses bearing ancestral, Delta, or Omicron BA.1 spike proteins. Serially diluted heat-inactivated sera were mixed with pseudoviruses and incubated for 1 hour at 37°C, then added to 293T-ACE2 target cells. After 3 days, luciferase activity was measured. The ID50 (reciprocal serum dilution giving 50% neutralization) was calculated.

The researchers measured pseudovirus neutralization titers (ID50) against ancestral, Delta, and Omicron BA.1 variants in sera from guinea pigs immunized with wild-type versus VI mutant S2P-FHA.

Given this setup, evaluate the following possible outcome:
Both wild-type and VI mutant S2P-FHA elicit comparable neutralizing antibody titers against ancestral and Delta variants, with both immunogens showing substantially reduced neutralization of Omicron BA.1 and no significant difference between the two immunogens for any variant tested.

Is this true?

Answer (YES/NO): NO